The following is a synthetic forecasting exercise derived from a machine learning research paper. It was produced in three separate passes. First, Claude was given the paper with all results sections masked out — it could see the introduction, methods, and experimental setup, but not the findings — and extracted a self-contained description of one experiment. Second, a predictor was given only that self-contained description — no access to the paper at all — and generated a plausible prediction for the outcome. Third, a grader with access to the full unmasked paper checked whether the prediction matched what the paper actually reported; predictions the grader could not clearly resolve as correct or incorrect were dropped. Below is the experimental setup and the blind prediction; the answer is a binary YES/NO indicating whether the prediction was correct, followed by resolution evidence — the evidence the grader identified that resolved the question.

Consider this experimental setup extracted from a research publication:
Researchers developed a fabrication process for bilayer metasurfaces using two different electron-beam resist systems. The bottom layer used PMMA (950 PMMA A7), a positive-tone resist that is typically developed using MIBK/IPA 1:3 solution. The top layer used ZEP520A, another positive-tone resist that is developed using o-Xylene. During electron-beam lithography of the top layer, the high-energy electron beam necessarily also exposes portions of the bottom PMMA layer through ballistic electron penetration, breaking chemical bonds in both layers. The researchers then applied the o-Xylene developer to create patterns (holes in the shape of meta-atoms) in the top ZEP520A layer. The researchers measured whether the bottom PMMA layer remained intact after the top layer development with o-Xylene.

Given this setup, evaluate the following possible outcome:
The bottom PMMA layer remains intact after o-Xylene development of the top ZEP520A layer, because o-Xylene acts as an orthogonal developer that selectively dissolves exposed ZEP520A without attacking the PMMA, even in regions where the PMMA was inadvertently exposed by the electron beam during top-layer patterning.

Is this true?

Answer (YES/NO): YES